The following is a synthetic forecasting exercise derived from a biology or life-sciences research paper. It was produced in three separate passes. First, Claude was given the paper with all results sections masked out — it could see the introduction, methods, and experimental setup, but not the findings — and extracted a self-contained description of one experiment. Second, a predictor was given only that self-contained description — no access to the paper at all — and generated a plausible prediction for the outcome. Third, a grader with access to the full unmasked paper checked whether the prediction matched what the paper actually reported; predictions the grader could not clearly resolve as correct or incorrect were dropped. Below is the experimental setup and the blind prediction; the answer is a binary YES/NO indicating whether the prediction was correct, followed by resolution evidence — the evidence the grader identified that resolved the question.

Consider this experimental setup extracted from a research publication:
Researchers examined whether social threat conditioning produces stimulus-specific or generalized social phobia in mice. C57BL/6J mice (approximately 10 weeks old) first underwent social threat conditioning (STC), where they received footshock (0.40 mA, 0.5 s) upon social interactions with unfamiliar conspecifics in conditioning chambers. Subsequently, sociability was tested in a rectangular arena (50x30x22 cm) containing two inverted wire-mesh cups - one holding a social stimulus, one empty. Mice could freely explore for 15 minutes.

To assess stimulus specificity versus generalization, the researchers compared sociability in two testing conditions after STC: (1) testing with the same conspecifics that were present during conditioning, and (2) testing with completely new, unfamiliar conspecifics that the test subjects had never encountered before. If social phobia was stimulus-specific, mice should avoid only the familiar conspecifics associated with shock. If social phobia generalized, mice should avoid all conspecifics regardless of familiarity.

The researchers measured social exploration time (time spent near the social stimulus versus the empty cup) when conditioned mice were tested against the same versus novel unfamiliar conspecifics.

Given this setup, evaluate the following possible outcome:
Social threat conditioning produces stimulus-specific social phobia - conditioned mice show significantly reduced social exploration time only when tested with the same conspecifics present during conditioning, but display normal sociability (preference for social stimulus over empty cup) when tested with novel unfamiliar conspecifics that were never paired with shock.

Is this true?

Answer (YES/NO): NO